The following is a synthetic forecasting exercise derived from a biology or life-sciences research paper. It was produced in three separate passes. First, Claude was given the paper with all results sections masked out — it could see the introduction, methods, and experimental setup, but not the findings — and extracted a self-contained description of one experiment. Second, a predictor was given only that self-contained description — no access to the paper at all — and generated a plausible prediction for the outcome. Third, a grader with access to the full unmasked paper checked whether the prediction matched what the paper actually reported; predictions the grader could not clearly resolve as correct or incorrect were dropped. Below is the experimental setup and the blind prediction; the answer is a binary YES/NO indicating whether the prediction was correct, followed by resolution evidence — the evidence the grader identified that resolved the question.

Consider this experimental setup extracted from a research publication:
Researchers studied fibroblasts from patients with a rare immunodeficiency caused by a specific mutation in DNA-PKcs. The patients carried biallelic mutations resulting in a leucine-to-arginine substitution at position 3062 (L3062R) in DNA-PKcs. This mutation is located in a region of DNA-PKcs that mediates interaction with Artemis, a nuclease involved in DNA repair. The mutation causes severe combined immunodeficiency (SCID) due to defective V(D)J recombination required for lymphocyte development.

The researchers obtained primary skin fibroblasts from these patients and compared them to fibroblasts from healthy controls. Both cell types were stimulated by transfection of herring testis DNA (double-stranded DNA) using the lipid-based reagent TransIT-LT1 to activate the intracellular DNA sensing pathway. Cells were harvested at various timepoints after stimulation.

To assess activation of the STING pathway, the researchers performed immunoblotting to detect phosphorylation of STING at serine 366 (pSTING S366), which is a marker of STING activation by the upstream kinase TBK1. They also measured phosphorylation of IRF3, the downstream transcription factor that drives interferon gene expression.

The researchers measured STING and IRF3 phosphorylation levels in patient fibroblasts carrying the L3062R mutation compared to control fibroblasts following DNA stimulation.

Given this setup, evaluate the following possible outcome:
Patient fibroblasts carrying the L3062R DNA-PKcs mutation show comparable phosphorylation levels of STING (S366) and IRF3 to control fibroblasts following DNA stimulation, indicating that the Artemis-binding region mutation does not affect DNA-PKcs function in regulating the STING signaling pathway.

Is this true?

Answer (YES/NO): NO